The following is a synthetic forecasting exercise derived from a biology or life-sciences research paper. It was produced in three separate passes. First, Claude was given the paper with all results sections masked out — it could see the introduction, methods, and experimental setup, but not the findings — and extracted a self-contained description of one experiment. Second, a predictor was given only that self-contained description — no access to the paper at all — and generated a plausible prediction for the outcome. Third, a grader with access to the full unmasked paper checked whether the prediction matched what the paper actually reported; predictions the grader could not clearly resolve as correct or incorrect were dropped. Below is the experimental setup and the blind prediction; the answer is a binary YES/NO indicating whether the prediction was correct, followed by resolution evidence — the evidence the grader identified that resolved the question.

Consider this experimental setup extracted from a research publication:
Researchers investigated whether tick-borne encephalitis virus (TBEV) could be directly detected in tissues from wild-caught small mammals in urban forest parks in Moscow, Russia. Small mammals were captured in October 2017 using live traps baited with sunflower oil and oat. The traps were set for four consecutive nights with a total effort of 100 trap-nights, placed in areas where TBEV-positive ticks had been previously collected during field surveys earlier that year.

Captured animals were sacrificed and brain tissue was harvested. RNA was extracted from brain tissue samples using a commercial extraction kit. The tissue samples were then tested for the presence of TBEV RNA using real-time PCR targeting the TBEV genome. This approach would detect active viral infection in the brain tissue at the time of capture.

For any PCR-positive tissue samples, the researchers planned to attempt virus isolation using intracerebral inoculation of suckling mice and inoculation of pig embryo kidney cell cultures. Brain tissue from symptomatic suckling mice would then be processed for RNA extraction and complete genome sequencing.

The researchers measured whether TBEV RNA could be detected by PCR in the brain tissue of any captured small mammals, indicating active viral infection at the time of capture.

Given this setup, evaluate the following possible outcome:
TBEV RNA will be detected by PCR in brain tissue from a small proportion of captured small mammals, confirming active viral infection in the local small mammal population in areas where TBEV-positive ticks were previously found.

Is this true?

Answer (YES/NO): YES